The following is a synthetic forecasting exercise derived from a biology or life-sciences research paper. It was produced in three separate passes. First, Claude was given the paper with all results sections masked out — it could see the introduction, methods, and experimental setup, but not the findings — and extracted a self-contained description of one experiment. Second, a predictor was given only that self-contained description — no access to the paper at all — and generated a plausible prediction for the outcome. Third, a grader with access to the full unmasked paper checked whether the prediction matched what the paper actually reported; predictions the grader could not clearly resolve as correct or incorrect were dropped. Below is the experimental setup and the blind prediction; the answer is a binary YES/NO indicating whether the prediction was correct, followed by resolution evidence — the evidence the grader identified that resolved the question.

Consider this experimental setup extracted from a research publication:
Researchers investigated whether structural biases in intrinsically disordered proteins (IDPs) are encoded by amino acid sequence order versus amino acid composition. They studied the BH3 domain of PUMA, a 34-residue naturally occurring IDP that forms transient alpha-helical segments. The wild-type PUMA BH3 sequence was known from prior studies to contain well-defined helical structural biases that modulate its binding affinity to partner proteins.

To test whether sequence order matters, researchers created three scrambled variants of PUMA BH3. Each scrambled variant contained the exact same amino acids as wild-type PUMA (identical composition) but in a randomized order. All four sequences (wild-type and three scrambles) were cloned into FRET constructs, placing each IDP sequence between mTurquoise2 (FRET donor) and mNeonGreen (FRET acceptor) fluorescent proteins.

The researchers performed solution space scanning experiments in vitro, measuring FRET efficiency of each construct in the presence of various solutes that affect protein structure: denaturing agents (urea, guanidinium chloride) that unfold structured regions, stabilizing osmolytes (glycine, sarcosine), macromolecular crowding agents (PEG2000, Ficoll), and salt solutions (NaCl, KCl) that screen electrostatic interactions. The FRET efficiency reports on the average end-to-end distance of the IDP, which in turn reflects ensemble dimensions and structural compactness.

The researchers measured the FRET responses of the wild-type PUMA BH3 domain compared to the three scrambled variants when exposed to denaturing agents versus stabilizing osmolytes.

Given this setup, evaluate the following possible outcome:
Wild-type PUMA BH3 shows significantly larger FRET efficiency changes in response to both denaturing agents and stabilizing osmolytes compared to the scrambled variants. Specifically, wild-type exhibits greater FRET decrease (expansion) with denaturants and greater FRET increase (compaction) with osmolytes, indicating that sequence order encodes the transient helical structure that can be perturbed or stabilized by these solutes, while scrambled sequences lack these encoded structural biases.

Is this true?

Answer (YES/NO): NO